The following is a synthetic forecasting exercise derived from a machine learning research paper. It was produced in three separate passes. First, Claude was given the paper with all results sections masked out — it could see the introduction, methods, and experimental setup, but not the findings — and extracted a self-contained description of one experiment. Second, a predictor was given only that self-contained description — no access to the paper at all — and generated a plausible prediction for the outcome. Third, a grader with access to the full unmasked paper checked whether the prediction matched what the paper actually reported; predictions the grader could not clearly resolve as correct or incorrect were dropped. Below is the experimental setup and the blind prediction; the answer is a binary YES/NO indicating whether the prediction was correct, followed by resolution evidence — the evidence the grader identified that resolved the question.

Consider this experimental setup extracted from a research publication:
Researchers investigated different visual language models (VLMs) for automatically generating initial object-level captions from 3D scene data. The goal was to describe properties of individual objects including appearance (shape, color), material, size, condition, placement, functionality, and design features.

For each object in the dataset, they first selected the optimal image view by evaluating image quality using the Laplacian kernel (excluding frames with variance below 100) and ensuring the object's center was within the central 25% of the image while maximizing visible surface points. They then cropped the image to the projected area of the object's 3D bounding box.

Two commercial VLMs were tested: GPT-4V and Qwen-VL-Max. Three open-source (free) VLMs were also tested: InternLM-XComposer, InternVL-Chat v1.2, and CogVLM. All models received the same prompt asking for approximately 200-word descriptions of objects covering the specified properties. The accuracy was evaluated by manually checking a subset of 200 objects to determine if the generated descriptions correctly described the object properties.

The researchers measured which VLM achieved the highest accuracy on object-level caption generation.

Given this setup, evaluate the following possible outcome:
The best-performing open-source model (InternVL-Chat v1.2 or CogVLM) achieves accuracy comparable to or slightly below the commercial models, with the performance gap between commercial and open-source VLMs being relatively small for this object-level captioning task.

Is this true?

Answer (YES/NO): NO